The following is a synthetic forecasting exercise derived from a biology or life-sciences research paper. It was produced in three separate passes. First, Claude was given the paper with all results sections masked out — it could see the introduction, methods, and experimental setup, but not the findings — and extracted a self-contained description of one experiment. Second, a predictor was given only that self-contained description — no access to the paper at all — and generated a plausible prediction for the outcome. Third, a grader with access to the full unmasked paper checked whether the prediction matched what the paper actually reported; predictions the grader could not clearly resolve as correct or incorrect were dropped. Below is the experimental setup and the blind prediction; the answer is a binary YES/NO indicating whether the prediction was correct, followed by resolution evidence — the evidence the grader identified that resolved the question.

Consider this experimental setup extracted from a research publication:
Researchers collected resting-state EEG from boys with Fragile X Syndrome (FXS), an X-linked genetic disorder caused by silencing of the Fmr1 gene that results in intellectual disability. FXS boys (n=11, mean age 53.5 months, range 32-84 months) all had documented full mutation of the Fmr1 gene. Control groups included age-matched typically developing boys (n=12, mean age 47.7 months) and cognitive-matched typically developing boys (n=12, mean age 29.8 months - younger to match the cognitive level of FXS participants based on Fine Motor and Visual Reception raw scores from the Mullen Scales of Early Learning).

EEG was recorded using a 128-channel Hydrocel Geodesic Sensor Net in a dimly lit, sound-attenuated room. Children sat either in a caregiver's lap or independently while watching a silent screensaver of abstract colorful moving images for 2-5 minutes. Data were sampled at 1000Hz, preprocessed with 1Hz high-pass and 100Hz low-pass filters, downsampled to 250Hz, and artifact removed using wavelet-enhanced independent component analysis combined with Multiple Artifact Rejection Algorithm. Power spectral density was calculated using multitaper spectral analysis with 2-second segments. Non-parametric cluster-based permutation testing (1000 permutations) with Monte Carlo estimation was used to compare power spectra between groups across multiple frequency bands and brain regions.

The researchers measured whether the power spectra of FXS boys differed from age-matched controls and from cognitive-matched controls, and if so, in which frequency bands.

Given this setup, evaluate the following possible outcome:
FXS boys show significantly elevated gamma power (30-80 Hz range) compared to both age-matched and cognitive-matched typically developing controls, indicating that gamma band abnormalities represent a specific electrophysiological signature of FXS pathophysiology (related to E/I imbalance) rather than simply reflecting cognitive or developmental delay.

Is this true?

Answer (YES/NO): NO